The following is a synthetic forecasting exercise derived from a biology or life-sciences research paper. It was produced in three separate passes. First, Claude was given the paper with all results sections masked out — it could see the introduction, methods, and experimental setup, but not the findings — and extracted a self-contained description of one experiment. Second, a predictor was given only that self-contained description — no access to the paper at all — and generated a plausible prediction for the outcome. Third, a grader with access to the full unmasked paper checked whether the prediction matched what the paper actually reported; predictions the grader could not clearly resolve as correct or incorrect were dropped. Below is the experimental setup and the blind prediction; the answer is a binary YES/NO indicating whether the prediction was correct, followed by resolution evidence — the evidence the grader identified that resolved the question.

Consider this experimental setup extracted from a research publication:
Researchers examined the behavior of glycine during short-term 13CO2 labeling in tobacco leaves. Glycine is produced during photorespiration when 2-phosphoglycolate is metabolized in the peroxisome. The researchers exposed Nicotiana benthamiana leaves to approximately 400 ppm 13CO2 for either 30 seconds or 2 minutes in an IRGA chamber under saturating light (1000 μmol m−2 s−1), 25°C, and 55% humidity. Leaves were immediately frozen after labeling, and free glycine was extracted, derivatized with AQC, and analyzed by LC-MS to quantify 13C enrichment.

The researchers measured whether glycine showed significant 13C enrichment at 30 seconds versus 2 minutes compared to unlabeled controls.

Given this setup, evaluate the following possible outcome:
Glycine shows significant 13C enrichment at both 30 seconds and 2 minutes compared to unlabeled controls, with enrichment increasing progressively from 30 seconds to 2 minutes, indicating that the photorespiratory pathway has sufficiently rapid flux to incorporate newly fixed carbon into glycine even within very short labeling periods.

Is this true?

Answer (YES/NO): NO